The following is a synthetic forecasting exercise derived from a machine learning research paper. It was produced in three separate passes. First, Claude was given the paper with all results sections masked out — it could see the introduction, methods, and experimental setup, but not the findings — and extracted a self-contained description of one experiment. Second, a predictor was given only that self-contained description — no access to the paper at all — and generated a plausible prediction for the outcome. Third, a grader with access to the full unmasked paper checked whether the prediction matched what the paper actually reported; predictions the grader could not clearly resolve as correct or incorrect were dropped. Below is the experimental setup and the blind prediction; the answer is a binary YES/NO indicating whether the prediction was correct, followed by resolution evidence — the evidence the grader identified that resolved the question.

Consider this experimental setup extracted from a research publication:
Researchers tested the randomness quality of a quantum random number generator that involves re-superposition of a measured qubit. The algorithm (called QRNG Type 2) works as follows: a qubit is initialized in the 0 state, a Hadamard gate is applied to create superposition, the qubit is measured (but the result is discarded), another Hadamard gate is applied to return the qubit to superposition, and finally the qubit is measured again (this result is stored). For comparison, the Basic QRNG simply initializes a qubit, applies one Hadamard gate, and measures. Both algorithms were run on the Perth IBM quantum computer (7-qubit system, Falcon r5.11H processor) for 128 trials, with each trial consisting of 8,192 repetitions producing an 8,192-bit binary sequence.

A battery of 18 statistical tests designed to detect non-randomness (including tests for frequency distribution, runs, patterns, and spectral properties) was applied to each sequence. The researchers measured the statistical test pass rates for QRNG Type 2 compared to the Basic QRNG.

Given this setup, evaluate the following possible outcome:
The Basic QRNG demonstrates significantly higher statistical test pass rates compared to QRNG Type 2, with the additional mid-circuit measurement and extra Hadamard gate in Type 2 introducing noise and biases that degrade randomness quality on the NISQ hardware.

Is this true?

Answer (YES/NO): NO